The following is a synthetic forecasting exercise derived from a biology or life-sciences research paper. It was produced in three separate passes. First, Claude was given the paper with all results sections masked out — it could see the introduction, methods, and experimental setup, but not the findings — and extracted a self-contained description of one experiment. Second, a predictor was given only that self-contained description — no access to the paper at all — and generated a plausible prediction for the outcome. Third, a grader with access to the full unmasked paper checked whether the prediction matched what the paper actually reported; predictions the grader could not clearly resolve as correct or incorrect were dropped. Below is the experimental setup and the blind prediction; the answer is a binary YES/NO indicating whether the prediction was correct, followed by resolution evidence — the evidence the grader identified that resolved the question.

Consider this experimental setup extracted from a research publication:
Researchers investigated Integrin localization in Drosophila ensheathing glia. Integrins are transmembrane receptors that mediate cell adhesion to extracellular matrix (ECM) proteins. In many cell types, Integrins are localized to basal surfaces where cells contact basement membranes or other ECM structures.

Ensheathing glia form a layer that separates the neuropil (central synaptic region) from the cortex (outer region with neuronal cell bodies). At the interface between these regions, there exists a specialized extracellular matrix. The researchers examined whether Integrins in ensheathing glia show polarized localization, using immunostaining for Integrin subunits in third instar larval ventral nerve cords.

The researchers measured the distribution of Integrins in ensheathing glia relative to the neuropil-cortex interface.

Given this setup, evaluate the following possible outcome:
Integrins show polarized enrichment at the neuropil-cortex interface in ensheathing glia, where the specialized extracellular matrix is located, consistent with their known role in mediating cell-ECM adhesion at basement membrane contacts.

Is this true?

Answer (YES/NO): YES